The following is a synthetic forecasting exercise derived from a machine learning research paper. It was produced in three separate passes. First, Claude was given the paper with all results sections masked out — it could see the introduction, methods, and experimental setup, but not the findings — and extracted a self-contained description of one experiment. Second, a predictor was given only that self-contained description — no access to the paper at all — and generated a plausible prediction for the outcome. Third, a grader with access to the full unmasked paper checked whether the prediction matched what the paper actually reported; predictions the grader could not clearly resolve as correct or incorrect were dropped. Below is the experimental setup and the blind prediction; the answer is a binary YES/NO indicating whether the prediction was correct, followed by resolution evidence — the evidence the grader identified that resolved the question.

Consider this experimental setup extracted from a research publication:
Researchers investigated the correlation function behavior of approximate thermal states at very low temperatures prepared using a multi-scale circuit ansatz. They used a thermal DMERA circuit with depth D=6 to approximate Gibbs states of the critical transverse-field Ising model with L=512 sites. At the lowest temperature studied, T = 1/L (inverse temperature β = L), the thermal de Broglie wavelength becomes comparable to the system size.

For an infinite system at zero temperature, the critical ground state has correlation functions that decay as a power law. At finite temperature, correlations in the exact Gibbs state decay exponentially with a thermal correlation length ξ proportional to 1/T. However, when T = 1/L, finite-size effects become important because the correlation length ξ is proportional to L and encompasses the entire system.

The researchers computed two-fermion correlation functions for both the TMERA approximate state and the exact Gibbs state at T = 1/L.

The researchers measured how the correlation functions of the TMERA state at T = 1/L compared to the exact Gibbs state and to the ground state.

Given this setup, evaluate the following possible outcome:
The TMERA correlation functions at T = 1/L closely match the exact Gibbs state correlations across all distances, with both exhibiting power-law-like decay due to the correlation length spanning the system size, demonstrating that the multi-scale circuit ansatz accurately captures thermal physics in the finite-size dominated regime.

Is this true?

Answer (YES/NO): NO